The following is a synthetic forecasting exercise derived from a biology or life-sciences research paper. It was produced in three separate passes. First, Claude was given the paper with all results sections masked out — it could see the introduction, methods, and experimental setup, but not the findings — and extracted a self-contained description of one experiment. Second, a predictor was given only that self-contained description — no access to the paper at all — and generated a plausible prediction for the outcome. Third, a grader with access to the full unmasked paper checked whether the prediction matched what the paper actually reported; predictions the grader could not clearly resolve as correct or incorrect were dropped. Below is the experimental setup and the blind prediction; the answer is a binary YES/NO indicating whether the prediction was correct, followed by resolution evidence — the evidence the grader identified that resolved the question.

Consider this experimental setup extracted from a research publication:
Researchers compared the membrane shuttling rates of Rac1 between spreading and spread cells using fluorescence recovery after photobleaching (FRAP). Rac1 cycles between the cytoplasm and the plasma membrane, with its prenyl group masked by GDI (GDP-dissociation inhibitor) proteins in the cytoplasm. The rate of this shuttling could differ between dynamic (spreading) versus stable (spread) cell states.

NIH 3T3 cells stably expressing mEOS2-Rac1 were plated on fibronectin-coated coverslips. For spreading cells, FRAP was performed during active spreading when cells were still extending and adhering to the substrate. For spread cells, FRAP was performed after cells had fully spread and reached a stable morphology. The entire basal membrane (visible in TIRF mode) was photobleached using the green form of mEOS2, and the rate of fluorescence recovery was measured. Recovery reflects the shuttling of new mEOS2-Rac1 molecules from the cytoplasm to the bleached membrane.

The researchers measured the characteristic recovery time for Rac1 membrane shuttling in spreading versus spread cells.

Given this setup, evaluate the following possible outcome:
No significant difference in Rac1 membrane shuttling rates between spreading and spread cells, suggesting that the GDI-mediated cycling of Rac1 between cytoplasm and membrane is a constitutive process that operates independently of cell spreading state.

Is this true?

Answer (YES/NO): NO